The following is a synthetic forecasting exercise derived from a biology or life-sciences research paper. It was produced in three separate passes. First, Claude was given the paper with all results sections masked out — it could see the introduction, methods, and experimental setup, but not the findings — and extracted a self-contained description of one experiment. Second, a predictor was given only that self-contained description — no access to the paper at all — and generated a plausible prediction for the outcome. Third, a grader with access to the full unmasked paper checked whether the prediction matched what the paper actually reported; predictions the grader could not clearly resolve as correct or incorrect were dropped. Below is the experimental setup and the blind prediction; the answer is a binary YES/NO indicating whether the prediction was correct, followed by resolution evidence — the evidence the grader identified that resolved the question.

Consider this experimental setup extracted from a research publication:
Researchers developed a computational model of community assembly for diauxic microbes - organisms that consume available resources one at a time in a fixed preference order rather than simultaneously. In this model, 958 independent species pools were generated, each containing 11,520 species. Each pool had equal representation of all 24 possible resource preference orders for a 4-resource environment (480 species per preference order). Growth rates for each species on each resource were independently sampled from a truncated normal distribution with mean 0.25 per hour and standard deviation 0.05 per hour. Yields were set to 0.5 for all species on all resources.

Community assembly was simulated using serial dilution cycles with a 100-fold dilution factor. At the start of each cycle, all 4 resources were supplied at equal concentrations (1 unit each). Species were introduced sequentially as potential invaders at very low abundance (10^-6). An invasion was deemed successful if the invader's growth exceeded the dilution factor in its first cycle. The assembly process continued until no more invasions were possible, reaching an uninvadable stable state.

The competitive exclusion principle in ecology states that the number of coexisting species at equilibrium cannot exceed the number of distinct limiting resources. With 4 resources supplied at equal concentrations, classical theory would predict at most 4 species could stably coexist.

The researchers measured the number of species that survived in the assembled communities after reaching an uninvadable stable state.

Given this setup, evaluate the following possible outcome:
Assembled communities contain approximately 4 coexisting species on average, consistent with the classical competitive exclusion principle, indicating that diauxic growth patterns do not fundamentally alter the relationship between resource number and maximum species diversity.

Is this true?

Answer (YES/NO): YES